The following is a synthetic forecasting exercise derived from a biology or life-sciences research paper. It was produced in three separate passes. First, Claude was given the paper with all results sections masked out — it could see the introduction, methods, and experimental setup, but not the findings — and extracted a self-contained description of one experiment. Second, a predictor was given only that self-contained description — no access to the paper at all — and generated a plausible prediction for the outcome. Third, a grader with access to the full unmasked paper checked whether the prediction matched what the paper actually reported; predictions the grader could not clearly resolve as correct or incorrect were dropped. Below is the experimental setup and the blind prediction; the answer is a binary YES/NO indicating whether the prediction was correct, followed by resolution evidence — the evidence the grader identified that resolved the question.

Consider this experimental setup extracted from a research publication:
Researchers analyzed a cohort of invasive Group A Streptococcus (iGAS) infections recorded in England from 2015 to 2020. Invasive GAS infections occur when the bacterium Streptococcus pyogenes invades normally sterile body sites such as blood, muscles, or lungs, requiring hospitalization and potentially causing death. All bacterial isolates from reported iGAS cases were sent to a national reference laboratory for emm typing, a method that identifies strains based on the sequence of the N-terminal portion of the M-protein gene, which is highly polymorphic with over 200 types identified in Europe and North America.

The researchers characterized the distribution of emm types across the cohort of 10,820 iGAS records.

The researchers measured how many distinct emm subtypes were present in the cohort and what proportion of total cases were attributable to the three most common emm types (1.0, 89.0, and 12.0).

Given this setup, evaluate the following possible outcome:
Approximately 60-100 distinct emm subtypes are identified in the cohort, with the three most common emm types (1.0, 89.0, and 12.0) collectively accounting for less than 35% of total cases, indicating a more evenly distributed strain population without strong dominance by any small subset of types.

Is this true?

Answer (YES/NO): NO